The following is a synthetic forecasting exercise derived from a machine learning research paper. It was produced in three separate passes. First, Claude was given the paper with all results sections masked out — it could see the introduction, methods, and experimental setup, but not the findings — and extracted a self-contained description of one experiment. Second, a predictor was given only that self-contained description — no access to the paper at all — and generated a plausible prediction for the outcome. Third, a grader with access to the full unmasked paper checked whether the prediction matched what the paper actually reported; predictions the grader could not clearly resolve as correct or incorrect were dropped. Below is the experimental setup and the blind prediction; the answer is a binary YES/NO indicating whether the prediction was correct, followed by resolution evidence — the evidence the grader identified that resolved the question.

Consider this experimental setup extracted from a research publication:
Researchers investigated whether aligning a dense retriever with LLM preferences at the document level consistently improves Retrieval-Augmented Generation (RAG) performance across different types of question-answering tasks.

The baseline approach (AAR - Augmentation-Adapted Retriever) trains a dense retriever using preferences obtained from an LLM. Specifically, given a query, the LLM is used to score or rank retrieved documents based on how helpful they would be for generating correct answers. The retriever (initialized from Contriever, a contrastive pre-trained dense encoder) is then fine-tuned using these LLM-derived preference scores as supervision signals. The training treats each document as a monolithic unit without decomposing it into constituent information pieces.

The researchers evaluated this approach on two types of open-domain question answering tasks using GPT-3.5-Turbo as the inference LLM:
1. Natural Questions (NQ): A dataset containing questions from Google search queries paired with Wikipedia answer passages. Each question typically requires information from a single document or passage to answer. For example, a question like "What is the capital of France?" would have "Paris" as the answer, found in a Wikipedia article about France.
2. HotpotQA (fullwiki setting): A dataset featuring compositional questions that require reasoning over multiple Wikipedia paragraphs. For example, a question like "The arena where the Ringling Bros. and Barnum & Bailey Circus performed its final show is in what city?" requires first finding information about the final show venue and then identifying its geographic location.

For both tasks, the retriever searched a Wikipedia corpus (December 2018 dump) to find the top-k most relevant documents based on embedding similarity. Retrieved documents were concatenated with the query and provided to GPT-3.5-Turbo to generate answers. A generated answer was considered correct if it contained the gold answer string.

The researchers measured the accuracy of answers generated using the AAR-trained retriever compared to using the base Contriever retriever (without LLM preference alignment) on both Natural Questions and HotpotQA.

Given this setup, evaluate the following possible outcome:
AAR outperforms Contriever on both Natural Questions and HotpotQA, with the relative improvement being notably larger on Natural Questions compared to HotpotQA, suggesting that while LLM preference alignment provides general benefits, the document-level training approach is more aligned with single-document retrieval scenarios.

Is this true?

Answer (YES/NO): NO